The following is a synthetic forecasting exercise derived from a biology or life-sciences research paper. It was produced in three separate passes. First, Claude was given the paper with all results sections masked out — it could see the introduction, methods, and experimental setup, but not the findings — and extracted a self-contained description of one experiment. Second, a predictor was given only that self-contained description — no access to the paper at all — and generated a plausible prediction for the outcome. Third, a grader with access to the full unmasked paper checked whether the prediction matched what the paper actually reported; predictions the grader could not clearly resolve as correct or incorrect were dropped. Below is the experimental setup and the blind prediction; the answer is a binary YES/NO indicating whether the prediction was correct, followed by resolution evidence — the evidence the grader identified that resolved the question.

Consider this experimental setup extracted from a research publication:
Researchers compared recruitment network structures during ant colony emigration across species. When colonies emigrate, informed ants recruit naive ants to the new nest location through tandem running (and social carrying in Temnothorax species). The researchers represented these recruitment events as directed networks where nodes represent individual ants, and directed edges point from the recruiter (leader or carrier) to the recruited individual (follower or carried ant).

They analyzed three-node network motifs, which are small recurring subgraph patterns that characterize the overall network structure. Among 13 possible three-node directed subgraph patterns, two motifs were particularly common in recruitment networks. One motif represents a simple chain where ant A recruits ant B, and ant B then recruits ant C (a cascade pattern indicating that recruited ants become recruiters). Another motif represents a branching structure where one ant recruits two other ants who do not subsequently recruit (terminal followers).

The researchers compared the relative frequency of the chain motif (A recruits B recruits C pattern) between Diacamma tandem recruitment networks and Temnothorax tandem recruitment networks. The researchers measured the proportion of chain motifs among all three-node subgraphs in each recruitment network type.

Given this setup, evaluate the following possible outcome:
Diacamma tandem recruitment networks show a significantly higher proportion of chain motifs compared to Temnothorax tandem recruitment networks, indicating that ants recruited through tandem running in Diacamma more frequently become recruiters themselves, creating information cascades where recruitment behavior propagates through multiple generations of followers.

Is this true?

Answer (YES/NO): NO